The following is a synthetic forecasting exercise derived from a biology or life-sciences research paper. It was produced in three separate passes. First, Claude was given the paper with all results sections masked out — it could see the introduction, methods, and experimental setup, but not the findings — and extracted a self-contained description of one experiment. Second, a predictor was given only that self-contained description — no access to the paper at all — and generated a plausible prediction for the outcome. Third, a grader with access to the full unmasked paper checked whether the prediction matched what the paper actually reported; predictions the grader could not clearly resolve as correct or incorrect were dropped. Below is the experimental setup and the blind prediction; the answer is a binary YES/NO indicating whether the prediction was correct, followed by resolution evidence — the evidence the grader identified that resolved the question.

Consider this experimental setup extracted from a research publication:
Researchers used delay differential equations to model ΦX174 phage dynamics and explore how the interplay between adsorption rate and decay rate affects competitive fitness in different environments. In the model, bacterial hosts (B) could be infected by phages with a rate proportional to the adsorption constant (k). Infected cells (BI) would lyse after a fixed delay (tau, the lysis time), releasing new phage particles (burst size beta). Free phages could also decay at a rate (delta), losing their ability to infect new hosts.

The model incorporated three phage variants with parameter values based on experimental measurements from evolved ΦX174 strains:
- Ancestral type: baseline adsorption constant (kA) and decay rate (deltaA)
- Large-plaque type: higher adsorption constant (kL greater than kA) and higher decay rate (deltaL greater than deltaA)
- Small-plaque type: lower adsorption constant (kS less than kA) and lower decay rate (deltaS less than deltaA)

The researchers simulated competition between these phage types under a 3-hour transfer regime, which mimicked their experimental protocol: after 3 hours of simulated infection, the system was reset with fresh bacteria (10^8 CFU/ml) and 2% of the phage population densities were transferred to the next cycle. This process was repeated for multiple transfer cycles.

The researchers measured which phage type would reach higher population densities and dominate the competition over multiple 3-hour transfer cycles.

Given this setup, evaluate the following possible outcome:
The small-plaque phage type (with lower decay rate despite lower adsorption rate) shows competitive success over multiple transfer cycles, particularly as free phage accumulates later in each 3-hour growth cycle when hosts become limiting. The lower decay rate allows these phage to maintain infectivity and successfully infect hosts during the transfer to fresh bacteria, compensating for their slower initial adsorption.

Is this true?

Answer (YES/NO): NO